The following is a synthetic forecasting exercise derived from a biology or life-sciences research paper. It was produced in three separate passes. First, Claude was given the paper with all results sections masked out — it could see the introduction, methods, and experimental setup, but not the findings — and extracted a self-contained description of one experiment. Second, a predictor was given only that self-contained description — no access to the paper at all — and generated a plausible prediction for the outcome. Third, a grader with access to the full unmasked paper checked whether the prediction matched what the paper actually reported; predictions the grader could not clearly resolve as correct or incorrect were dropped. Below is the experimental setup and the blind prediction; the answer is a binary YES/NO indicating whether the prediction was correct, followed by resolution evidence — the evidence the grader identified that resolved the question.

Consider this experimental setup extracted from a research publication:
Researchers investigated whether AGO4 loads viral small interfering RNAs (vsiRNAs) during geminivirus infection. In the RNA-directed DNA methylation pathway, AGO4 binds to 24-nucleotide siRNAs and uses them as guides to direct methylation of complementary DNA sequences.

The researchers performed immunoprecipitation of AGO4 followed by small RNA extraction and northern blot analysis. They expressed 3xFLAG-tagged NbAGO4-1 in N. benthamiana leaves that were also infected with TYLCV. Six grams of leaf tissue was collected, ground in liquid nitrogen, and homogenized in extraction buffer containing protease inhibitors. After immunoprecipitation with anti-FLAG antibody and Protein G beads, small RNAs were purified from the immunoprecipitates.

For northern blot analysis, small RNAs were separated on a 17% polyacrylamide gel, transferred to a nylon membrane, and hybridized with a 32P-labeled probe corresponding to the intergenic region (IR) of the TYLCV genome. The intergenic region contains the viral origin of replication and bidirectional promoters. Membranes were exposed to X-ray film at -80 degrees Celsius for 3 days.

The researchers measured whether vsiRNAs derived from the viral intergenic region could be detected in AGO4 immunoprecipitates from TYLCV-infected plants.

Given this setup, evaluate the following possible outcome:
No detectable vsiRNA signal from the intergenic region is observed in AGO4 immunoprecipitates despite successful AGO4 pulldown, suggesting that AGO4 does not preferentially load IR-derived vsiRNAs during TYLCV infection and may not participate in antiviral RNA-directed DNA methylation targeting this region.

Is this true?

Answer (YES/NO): NO